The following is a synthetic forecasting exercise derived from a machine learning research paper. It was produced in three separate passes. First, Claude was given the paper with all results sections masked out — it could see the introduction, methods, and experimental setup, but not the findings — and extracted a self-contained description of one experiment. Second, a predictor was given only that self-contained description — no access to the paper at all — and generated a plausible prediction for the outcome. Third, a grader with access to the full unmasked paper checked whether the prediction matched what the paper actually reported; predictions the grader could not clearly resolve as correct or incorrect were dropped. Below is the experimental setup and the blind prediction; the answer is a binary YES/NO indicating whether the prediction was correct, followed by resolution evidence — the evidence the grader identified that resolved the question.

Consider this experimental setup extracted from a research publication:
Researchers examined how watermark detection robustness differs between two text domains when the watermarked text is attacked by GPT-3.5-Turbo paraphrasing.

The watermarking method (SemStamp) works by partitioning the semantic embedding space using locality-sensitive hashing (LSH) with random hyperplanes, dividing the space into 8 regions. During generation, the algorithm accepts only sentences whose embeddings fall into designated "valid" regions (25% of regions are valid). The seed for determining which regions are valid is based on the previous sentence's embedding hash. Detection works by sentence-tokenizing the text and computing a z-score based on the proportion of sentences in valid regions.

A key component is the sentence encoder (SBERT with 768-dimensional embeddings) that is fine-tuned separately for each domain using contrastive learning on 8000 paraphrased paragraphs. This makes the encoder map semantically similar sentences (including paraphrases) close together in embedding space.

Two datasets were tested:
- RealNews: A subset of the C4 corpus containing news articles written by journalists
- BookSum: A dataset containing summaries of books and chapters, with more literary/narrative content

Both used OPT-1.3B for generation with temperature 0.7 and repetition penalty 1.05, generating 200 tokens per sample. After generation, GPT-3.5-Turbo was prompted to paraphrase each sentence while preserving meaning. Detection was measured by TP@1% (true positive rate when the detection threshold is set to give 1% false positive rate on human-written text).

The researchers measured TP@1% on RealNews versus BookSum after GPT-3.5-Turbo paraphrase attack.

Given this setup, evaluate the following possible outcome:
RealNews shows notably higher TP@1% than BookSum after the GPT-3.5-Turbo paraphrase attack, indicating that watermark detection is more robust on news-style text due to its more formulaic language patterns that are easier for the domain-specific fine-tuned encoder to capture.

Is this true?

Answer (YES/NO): NO